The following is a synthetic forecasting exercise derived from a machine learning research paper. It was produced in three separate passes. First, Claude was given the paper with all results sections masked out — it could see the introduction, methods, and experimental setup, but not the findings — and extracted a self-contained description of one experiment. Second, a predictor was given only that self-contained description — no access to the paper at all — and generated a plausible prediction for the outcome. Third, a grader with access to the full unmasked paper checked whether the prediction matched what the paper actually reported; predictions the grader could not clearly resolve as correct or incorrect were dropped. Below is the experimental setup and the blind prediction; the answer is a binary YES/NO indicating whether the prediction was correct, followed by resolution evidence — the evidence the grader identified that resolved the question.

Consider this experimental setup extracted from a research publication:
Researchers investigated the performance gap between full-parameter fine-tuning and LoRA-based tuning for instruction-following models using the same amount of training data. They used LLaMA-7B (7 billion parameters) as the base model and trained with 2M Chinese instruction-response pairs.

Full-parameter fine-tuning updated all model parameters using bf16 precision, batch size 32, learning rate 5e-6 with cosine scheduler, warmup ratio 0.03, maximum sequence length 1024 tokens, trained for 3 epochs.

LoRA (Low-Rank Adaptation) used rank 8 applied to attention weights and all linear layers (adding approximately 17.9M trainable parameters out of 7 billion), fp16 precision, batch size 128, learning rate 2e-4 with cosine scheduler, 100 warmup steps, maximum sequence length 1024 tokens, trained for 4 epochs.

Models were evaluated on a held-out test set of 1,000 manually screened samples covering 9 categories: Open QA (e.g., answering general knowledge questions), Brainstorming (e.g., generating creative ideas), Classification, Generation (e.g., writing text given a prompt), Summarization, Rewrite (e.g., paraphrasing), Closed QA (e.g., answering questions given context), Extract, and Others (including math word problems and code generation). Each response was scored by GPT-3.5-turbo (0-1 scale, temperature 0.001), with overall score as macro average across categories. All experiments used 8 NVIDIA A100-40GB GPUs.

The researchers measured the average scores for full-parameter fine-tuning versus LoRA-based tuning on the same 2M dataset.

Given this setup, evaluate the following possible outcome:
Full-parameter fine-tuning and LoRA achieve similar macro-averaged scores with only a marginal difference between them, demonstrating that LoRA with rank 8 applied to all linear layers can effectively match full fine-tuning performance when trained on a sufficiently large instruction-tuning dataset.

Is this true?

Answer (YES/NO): NO